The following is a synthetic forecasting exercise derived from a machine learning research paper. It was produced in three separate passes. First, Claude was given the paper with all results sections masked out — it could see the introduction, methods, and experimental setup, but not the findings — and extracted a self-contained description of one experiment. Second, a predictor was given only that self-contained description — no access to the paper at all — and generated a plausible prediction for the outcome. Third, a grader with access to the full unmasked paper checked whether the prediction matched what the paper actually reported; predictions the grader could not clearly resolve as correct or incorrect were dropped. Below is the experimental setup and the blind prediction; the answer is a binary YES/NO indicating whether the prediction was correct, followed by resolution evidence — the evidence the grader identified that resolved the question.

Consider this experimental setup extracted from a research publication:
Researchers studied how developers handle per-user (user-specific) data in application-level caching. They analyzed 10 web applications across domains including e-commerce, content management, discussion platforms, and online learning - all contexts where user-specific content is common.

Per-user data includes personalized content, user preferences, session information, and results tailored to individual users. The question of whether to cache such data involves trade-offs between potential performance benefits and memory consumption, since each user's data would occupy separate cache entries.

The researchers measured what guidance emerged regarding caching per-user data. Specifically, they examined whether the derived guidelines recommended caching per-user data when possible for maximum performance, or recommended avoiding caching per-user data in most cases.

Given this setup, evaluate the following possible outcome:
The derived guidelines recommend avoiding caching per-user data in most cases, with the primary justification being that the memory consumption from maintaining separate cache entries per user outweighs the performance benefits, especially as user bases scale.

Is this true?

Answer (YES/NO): YES